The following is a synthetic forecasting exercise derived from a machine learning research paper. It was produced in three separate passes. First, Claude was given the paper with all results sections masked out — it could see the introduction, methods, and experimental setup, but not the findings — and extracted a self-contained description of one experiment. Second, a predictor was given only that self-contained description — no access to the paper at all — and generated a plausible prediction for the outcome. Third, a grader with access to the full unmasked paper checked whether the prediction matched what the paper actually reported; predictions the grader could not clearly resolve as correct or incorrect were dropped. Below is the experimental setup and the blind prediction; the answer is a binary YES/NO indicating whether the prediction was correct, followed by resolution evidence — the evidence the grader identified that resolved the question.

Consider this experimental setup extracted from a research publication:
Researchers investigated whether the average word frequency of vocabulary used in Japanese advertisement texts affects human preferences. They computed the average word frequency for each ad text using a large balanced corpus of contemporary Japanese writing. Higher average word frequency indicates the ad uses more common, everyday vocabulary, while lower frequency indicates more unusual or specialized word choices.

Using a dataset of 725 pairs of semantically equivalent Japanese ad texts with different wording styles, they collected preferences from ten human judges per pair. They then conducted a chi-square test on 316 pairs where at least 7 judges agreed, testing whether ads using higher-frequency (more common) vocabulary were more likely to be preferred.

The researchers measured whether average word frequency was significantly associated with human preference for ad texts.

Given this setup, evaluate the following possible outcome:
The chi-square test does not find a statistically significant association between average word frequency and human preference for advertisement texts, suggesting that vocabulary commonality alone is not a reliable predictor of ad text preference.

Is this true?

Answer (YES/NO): YES